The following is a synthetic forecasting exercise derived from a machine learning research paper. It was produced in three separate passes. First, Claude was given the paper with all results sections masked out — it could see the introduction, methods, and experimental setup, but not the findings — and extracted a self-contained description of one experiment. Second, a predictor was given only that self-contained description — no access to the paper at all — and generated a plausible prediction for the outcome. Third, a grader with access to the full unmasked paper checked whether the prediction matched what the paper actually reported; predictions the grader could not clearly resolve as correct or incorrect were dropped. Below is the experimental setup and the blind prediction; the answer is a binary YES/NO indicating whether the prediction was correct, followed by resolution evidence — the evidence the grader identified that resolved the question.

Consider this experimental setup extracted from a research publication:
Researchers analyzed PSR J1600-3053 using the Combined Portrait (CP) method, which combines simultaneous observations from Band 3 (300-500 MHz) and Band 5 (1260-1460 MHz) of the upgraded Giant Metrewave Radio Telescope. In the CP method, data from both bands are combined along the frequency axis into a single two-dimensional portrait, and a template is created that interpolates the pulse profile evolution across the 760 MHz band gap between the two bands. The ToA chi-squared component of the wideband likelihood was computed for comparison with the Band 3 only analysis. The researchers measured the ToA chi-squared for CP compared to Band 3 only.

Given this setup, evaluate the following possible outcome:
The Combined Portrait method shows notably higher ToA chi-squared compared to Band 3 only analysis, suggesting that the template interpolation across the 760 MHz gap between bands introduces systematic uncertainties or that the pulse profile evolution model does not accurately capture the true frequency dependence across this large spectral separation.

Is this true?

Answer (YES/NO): YES